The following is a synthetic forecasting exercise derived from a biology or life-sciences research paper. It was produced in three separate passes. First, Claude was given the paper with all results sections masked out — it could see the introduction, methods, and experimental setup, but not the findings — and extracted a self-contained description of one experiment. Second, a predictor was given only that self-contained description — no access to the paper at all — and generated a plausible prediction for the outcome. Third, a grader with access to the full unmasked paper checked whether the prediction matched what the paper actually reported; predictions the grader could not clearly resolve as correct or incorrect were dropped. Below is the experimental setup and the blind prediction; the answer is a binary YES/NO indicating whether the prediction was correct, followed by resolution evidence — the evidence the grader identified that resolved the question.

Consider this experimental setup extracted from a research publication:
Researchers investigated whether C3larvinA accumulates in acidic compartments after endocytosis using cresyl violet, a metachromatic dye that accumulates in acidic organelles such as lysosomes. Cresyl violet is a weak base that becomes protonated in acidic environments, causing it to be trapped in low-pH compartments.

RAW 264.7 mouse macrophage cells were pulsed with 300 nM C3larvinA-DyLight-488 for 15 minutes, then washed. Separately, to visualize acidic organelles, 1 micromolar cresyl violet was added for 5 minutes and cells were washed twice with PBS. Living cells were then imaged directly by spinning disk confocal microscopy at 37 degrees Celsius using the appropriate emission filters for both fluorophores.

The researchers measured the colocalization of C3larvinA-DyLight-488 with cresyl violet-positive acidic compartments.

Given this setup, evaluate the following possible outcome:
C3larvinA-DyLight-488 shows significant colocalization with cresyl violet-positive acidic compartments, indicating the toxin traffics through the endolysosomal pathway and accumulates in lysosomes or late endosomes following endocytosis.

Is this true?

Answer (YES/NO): YES